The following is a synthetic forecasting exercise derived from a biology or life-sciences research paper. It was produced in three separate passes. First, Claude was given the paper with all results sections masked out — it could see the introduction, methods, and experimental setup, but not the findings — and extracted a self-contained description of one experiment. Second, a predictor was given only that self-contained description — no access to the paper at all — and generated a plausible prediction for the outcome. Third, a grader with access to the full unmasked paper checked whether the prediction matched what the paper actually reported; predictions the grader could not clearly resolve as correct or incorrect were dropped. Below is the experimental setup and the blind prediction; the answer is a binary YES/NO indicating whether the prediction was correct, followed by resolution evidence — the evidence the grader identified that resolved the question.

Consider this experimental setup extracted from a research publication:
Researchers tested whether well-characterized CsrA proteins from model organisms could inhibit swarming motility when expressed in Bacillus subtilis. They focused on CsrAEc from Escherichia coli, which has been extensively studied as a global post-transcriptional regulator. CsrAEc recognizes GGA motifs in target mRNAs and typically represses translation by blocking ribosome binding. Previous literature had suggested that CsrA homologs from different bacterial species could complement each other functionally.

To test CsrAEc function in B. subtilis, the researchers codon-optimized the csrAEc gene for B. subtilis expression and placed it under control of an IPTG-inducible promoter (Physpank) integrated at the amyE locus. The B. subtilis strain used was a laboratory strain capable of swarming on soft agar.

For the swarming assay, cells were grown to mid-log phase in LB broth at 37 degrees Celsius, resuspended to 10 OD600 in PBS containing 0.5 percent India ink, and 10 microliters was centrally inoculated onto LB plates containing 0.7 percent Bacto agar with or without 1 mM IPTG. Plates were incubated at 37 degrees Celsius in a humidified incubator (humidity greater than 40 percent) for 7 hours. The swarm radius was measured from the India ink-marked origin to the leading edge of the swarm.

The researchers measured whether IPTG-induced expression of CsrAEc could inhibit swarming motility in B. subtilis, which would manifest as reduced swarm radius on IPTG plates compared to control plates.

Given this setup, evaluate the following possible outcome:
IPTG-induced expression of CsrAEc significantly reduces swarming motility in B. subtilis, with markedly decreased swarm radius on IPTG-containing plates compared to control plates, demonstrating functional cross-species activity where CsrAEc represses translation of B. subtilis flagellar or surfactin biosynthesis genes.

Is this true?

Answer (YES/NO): NO